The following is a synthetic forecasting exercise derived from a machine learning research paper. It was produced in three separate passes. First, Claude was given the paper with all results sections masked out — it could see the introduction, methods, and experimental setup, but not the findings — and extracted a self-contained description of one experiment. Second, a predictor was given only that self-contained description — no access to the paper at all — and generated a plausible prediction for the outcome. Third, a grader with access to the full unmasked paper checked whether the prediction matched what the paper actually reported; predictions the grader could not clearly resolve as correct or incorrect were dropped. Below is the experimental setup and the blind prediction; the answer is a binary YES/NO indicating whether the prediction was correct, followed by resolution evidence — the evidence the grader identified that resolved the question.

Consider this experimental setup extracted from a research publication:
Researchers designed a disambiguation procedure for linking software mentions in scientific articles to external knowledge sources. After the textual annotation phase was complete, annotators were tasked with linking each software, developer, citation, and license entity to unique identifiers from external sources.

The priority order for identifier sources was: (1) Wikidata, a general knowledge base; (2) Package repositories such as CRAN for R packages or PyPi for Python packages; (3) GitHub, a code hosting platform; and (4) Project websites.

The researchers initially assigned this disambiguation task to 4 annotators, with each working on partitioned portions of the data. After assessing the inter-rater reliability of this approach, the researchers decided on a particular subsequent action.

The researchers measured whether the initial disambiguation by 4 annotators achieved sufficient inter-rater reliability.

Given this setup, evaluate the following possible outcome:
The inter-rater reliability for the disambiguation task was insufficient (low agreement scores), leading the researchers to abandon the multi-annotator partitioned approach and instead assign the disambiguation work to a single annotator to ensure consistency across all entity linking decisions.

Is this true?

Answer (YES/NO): NO